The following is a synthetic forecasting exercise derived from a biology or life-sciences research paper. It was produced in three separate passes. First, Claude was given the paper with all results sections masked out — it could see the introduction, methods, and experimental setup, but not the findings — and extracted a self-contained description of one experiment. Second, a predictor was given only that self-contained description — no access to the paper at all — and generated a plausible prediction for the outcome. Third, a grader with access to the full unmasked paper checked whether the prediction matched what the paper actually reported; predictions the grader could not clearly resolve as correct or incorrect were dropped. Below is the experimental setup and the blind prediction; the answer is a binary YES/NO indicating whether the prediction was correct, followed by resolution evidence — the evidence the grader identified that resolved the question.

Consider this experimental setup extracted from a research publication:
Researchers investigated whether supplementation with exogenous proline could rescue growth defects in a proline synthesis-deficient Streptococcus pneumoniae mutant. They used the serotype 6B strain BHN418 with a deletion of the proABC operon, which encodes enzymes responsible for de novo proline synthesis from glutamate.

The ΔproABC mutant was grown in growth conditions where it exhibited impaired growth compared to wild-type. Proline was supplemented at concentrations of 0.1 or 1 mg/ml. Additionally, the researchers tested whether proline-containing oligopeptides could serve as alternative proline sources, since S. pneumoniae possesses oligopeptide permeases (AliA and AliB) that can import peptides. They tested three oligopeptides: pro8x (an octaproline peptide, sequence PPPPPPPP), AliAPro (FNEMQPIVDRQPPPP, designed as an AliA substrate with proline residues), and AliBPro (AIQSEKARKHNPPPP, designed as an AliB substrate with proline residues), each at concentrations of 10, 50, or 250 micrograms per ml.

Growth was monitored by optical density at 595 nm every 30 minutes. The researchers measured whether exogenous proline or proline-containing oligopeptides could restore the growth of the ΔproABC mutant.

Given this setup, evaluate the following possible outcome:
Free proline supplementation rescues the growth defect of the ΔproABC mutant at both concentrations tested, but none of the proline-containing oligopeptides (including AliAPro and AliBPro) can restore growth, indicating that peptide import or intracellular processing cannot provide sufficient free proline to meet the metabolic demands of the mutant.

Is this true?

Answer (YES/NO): NO